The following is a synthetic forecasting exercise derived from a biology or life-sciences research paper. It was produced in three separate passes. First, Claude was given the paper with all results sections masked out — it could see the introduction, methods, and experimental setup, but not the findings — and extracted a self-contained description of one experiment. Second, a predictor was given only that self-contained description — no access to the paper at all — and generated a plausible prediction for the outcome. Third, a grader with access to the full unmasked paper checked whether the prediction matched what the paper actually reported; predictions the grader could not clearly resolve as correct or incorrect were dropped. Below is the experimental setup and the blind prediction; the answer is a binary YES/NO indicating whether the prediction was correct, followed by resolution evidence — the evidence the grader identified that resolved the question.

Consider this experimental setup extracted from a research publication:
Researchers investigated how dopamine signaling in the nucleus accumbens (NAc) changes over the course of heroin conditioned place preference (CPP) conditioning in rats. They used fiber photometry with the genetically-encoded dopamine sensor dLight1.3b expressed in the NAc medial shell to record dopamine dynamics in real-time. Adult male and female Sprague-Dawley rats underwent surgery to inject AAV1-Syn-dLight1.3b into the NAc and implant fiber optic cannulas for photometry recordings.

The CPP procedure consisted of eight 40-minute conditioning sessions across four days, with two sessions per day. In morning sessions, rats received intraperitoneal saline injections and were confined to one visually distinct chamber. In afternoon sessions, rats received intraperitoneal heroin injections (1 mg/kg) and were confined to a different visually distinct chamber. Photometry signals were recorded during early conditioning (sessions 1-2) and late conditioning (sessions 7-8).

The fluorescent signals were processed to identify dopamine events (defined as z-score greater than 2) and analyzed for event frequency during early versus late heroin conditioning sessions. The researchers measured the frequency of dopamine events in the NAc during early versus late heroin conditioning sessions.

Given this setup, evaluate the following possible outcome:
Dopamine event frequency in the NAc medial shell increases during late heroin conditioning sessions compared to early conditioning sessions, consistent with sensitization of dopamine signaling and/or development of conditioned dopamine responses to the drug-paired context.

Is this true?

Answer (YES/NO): YES